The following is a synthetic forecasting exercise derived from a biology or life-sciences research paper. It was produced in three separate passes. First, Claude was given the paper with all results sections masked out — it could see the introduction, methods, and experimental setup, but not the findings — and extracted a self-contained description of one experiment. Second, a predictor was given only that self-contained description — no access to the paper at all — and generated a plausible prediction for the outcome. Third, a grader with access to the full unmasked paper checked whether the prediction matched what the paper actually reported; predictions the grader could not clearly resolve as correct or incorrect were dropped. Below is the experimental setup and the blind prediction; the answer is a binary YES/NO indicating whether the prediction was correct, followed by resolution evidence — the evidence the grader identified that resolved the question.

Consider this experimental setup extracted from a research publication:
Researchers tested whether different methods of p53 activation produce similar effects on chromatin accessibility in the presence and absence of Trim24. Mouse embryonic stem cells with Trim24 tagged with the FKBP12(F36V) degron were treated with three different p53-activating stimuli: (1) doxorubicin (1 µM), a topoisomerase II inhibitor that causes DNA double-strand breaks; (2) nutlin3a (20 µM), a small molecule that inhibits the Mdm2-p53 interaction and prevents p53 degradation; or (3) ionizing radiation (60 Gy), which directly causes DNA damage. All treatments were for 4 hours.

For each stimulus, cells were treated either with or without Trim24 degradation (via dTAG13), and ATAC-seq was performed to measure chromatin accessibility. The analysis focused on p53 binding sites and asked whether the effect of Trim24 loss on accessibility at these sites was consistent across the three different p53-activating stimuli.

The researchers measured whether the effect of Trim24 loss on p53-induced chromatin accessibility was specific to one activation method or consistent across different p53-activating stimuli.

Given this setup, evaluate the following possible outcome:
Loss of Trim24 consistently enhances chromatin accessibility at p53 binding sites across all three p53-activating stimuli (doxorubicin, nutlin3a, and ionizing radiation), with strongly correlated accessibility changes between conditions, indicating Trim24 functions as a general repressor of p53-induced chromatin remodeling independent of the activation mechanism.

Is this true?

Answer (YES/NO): YES